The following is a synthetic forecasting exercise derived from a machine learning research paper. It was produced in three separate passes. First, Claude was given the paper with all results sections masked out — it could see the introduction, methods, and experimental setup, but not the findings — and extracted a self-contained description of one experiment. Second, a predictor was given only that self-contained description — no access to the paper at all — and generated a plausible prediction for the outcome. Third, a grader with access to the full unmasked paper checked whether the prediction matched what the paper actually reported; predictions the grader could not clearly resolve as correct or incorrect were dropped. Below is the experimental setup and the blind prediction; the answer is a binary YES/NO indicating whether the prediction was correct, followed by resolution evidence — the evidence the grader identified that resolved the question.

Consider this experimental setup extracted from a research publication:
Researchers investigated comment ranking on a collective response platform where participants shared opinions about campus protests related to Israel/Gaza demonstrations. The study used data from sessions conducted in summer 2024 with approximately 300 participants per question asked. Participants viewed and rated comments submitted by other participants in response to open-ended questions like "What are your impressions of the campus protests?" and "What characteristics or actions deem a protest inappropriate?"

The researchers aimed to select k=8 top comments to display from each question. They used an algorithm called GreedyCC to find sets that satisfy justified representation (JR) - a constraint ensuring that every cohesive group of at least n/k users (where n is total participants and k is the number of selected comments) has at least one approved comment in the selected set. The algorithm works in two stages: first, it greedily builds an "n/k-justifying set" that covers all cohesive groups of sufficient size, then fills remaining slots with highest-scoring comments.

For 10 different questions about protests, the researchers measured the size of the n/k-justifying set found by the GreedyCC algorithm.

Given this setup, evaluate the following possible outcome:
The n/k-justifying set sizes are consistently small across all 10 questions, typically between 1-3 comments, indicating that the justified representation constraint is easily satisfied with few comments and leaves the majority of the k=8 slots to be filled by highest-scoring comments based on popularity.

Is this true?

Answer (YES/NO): YES